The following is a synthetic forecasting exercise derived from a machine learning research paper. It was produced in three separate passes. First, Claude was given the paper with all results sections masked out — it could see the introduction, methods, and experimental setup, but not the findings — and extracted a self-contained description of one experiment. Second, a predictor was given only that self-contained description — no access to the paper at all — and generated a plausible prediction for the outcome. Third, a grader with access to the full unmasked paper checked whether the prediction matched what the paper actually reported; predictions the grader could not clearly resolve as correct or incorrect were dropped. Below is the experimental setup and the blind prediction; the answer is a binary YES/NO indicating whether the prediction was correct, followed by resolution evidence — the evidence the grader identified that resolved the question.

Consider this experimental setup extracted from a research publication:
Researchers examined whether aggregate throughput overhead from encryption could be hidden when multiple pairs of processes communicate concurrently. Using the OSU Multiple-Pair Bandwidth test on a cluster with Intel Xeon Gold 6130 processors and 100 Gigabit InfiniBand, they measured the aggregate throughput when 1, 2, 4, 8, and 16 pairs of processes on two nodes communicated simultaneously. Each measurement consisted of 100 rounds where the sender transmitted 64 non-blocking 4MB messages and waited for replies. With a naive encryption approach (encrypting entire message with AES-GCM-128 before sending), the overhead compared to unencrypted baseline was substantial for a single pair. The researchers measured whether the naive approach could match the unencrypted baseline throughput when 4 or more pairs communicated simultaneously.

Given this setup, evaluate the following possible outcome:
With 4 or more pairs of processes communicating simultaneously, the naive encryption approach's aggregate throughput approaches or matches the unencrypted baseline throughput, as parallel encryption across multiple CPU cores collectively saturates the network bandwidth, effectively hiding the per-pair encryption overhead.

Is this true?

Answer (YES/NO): YES